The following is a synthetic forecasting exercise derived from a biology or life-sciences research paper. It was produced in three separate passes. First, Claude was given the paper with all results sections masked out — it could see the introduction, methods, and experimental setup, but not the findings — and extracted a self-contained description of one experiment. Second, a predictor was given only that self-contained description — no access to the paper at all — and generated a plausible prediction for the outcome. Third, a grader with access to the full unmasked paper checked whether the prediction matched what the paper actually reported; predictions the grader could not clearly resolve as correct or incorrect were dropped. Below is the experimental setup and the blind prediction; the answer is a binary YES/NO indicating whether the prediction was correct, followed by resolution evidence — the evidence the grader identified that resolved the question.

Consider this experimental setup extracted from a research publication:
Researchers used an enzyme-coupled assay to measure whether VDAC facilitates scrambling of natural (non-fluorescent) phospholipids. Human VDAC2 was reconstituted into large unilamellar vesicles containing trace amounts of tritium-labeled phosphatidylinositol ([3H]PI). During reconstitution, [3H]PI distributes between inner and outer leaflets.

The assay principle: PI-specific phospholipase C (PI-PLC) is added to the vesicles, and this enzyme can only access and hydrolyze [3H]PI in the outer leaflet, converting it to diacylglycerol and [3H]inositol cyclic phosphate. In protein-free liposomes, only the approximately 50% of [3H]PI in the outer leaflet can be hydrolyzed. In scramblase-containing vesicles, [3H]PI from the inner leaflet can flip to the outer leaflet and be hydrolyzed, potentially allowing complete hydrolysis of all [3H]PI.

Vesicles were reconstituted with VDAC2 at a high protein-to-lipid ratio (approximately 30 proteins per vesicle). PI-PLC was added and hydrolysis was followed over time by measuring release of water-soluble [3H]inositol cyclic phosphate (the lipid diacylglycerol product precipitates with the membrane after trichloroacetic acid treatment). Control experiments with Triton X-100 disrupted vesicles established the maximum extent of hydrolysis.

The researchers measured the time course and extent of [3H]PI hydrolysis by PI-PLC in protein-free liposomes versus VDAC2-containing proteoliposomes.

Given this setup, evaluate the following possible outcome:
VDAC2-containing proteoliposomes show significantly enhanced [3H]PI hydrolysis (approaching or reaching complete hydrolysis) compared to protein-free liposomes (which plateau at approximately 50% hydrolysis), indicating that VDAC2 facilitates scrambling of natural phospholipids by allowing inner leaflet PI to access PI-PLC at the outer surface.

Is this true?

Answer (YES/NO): YES